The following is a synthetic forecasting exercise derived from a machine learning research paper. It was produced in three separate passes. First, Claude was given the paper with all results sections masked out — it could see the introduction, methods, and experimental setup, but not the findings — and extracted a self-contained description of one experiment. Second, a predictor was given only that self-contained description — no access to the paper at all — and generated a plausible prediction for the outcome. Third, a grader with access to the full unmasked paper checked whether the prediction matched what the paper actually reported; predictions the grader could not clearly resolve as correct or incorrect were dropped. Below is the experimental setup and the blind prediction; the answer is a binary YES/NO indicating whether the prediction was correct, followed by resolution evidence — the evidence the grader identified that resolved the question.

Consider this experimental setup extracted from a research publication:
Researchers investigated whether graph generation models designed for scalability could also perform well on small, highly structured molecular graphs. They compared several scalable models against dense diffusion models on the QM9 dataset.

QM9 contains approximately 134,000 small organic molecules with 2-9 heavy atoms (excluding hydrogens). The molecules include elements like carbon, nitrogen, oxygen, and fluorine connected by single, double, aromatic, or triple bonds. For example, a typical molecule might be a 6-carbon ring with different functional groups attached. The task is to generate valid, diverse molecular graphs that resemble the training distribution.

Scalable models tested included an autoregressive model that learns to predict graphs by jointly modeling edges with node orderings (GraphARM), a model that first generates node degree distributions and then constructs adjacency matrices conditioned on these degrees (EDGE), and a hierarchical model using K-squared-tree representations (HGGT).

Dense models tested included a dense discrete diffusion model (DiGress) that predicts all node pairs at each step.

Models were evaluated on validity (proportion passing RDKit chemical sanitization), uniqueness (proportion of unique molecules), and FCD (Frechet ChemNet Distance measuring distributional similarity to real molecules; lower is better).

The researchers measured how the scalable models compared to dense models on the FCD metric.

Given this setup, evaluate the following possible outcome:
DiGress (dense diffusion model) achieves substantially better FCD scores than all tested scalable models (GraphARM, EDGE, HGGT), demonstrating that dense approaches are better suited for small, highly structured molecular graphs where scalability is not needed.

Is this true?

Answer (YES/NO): NO